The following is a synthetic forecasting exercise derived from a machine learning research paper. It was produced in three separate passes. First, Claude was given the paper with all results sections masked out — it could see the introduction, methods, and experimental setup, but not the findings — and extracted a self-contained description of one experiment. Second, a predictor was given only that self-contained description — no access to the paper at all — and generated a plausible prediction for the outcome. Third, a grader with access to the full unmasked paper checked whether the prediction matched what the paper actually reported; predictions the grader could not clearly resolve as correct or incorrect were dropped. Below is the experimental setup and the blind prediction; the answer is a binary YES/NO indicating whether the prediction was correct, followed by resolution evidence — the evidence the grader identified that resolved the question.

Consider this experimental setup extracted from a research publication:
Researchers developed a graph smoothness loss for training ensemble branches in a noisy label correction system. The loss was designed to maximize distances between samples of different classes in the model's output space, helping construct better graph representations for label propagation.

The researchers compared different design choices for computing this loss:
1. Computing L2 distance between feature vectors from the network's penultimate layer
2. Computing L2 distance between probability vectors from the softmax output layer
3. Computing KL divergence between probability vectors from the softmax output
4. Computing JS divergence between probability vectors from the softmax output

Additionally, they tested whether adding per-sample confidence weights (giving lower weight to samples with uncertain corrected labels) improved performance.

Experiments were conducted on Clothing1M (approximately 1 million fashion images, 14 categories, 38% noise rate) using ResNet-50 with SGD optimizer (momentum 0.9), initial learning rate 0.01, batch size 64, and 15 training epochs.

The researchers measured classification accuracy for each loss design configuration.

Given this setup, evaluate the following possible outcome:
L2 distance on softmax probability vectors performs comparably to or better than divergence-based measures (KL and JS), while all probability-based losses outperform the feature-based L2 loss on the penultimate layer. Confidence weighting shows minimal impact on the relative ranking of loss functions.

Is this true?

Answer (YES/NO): YES